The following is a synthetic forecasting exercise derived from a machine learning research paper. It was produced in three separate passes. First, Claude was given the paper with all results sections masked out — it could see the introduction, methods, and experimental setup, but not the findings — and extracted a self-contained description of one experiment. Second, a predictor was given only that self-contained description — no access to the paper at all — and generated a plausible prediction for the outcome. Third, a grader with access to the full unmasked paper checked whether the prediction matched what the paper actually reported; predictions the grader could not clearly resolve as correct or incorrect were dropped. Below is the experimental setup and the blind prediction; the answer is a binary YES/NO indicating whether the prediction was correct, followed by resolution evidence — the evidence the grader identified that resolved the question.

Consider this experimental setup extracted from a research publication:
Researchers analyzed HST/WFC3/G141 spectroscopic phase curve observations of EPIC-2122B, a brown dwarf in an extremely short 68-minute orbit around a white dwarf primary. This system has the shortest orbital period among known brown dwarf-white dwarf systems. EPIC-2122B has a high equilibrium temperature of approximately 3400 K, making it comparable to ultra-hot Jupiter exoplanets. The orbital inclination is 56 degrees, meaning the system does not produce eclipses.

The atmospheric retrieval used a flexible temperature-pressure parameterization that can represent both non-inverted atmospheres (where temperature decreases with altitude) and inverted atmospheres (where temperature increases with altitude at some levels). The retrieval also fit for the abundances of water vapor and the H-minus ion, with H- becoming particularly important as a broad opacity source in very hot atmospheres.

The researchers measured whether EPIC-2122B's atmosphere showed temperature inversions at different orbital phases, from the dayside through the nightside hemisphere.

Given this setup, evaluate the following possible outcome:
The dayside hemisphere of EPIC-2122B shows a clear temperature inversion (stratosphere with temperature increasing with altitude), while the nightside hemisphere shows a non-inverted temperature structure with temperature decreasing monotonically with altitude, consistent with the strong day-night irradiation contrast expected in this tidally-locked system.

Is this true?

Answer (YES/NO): NO